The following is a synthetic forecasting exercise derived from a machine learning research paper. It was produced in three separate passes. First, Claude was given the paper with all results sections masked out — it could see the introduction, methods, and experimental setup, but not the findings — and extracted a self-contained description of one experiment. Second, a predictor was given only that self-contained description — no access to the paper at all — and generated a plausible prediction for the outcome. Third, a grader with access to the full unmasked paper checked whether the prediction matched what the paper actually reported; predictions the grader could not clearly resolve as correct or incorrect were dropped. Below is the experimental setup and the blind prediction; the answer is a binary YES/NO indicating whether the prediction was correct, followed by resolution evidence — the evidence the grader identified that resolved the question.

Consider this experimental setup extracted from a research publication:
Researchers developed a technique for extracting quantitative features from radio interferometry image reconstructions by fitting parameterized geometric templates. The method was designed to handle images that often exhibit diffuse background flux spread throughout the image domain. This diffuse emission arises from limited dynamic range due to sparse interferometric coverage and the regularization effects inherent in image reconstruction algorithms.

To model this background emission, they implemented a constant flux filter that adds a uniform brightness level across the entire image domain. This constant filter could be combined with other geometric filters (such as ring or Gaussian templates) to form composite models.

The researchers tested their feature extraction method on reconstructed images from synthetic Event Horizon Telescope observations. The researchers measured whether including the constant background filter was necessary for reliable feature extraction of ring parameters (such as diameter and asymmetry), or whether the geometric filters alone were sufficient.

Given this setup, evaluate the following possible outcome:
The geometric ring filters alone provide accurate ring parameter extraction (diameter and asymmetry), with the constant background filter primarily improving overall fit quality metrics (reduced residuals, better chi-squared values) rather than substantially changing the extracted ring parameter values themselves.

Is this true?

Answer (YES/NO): NO